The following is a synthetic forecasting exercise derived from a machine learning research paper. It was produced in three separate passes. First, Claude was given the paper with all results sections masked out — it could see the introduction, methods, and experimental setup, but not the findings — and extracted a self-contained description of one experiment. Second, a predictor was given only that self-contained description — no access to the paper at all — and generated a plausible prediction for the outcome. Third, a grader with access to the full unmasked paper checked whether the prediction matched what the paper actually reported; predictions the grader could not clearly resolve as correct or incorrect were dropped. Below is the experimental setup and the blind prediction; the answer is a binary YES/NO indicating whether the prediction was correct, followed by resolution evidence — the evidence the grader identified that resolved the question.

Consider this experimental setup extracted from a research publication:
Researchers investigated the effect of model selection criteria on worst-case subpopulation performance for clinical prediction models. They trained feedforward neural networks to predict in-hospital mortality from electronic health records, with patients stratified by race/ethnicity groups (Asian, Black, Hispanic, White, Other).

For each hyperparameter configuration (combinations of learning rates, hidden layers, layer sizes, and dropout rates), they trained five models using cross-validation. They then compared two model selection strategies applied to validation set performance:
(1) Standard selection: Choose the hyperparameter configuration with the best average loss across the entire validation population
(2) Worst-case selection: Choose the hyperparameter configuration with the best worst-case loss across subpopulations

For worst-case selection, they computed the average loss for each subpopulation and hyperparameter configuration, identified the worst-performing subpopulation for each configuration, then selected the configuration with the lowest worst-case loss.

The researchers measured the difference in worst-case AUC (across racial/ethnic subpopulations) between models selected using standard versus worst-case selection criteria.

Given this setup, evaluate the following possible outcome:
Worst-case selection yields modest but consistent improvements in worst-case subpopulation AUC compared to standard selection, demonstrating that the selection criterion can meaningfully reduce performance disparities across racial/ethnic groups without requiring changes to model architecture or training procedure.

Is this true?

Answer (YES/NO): NO